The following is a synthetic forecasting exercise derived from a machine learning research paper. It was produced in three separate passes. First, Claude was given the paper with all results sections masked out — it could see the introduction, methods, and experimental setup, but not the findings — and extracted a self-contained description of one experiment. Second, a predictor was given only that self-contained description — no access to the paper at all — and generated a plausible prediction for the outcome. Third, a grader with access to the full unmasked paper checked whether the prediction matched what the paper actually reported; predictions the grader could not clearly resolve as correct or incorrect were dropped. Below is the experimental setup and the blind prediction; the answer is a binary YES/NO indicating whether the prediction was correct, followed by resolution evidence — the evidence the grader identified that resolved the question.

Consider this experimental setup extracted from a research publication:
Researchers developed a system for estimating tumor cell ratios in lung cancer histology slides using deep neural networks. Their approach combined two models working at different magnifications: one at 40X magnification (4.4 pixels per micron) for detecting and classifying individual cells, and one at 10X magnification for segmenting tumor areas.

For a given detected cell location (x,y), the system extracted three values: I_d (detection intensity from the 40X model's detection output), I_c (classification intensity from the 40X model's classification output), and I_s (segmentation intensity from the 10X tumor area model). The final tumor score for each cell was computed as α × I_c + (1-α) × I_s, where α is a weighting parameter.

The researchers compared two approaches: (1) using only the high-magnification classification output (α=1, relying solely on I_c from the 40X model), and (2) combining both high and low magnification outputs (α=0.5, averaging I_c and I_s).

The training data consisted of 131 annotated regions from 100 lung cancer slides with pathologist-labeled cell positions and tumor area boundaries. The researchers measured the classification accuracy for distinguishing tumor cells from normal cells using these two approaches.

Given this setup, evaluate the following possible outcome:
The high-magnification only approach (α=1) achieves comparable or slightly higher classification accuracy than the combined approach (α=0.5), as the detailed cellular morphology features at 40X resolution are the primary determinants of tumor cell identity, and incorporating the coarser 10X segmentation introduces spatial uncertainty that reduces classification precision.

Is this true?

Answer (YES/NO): NO